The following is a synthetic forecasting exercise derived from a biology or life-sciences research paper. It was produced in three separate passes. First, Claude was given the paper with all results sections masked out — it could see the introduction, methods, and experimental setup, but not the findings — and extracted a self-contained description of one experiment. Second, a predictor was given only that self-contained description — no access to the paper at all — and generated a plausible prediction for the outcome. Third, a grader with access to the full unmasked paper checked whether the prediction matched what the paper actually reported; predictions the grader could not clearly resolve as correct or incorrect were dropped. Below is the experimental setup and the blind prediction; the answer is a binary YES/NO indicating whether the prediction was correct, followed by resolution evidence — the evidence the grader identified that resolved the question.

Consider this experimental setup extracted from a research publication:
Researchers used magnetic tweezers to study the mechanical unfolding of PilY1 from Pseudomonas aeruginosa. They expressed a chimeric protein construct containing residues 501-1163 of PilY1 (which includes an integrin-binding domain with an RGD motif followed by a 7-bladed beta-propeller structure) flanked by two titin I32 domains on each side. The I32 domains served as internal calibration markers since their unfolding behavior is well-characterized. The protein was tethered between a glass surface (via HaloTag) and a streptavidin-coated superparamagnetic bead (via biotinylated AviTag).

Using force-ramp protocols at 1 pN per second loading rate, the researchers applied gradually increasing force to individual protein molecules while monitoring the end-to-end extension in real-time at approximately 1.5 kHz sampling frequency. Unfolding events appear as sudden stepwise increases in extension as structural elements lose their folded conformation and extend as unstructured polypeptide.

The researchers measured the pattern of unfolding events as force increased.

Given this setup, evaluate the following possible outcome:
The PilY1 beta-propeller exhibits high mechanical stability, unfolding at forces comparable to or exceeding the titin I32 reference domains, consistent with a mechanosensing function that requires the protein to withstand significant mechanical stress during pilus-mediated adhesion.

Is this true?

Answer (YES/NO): NO